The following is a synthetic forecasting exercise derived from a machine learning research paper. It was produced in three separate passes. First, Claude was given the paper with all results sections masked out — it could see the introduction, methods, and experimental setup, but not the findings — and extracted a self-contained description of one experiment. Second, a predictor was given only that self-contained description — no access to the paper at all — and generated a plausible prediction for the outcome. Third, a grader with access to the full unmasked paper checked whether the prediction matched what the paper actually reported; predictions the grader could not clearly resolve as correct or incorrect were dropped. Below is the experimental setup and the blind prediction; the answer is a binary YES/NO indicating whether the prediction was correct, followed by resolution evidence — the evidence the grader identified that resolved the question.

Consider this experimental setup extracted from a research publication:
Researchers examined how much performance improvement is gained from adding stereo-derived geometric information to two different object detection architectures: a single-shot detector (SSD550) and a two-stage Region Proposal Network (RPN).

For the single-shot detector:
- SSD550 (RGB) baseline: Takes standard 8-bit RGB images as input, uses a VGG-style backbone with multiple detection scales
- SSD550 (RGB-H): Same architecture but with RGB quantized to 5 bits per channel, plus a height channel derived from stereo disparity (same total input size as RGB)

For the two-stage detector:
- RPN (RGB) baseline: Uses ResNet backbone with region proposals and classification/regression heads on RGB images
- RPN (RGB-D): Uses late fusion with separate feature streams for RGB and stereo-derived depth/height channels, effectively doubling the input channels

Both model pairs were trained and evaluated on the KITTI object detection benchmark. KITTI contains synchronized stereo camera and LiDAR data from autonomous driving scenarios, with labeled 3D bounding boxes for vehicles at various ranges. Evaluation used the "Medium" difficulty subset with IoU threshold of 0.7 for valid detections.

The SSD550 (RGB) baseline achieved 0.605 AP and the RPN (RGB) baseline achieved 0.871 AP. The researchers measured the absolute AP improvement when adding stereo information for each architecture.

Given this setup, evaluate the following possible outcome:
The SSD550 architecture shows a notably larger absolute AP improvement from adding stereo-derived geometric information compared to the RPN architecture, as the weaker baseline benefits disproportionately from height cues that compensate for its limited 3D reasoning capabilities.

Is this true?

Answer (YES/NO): YES